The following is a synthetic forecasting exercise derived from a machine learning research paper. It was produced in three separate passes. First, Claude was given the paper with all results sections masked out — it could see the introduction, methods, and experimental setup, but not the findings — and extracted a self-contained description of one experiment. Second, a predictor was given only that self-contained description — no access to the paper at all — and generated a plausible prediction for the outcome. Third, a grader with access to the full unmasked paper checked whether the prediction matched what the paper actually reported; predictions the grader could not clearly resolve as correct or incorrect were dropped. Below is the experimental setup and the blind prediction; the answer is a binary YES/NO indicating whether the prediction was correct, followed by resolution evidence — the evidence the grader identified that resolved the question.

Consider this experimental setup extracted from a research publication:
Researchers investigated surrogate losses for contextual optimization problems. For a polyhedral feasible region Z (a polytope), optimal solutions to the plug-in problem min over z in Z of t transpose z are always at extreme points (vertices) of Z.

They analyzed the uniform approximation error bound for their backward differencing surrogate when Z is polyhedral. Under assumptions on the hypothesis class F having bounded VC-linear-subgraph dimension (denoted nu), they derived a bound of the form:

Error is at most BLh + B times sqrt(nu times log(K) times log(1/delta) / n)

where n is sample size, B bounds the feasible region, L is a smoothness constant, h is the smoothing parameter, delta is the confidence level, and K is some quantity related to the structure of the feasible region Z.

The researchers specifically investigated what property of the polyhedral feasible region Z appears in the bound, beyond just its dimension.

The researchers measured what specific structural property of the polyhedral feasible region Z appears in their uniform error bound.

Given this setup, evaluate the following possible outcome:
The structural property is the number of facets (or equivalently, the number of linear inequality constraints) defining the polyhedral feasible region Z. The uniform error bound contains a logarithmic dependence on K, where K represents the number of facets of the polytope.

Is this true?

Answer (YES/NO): NO